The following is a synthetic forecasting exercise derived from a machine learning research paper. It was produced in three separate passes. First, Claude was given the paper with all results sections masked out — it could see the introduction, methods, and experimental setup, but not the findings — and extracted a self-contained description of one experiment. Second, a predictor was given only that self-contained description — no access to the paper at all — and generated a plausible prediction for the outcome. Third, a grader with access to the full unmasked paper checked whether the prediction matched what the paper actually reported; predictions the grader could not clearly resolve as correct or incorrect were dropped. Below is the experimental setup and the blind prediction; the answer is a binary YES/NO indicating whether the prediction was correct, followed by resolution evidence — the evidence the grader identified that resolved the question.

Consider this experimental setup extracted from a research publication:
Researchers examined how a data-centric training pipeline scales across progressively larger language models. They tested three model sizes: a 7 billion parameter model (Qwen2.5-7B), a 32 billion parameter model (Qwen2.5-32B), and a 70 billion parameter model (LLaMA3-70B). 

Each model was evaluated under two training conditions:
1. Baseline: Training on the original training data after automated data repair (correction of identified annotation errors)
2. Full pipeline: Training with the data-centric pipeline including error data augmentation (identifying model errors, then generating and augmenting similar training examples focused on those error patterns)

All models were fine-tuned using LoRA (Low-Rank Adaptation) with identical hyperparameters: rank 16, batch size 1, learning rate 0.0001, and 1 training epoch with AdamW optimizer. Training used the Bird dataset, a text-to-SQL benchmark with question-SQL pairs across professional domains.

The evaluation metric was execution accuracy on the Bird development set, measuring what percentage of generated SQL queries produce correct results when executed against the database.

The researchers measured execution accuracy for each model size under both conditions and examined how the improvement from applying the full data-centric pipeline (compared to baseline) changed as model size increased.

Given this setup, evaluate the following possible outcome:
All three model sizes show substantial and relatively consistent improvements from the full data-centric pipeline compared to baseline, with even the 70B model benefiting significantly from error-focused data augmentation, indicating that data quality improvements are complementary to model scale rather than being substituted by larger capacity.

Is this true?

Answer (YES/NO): NO